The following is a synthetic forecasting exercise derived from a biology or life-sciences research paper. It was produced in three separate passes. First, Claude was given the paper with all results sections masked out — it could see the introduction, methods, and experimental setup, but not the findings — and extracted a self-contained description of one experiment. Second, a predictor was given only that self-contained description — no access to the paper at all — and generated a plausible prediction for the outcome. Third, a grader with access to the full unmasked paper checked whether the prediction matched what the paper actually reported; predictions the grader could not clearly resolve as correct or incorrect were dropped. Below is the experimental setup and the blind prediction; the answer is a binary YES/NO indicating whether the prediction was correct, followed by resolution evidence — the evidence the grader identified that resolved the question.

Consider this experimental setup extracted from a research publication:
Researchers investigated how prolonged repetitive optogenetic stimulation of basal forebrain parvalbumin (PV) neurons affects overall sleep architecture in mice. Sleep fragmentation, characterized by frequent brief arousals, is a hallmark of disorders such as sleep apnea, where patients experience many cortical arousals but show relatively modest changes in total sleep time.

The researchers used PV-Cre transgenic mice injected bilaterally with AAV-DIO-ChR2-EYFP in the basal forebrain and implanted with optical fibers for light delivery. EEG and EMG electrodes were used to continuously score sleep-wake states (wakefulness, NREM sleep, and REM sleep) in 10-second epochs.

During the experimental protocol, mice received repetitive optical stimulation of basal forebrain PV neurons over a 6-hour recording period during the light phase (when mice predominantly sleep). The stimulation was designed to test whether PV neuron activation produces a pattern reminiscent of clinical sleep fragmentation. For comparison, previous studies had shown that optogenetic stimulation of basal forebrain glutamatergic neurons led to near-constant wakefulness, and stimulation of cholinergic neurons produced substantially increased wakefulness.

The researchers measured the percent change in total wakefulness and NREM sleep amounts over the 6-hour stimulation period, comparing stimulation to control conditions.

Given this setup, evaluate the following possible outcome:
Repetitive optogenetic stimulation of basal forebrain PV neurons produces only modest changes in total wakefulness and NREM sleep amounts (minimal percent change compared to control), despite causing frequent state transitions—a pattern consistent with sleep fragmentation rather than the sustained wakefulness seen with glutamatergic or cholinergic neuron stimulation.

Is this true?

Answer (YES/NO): YES